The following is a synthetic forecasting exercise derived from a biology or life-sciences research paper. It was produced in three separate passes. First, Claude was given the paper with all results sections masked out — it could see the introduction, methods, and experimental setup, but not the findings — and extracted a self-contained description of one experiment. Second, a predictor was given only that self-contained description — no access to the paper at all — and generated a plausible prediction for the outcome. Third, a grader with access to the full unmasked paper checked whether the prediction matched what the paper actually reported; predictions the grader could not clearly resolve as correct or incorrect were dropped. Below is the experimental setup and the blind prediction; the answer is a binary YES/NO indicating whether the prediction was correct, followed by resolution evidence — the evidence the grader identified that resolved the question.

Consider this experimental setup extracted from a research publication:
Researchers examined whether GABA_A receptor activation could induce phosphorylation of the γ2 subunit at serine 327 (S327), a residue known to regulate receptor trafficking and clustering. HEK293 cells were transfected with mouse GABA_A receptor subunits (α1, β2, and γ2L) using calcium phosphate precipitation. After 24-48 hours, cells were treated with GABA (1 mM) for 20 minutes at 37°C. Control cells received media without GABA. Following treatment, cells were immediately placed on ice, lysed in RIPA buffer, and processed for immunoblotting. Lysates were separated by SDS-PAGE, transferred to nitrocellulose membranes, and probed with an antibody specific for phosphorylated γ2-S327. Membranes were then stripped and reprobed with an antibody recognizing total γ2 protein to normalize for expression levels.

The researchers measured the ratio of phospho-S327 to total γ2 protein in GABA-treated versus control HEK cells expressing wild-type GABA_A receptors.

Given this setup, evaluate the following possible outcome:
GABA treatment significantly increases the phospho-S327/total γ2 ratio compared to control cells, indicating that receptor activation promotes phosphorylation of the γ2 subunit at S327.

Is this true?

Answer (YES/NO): YES